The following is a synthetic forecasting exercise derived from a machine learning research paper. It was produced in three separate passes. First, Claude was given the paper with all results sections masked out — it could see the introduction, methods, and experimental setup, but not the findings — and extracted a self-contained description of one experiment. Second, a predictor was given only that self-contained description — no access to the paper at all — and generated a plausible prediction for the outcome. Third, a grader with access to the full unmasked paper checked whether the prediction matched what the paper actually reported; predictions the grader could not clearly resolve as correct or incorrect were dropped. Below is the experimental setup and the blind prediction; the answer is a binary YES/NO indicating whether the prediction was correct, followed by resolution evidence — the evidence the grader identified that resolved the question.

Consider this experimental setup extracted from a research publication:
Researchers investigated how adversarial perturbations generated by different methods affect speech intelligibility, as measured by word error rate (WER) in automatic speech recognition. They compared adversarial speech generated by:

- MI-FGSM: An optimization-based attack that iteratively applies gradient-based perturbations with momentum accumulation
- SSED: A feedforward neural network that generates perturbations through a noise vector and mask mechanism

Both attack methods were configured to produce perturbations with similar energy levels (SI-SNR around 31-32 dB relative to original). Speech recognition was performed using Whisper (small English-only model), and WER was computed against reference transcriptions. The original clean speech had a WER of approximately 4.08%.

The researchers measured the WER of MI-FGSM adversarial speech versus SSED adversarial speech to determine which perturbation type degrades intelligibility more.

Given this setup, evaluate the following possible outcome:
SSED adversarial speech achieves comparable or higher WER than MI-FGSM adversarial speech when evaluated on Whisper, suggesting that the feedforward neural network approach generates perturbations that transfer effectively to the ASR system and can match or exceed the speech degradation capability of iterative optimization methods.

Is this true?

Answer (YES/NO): YES